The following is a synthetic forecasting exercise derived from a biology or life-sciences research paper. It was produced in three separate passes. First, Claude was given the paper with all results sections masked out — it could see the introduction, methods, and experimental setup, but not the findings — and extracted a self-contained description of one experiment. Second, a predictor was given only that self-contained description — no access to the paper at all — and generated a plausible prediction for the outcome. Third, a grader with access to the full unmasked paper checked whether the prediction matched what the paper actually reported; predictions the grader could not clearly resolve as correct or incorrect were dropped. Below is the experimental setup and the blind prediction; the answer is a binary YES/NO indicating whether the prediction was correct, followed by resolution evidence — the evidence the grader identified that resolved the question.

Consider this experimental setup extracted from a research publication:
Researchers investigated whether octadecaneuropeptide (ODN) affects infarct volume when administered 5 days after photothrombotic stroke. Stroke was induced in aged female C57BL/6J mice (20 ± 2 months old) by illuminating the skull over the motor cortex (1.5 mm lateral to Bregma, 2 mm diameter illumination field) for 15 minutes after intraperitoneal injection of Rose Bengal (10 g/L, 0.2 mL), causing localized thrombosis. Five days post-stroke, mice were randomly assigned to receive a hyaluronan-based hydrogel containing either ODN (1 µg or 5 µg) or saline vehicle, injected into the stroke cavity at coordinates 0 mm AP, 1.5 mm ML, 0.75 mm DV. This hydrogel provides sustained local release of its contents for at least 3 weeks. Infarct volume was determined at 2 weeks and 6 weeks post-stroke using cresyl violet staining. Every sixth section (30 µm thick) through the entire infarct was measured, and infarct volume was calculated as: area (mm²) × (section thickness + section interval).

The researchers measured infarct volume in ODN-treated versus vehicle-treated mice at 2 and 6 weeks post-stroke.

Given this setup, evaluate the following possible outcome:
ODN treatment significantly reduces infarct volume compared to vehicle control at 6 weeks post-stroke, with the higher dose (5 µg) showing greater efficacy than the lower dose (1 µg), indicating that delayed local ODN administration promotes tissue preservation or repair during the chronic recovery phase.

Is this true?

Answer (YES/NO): YES